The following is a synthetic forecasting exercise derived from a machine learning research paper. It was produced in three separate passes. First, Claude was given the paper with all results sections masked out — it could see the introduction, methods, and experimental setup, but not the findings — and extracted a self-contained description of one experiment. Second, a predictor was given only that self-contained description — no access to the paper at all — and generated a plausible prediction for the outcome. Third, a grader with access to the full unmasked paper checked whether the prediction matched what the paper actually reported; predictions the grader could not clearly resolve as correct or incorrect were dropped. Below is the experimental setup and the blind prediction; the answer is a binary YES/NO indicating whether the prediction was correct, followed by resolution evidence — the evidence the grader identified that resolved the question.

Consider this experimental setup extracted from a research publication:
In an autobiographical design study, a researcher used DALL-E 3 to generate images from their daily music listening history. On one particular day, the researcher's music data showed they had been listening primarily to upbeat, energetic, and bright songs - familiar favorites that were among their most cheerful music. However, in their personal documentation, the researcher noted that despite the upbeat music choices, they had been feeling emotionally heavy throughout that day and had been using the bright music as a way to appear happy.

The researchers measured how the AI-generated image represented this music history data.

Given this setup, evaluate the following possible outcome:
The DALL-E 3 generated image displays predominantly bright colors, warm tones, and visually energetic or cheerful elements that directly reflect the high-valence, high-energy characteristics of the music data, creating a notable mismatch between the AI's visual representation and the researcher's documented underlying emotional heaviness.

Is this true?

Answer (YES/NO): NO